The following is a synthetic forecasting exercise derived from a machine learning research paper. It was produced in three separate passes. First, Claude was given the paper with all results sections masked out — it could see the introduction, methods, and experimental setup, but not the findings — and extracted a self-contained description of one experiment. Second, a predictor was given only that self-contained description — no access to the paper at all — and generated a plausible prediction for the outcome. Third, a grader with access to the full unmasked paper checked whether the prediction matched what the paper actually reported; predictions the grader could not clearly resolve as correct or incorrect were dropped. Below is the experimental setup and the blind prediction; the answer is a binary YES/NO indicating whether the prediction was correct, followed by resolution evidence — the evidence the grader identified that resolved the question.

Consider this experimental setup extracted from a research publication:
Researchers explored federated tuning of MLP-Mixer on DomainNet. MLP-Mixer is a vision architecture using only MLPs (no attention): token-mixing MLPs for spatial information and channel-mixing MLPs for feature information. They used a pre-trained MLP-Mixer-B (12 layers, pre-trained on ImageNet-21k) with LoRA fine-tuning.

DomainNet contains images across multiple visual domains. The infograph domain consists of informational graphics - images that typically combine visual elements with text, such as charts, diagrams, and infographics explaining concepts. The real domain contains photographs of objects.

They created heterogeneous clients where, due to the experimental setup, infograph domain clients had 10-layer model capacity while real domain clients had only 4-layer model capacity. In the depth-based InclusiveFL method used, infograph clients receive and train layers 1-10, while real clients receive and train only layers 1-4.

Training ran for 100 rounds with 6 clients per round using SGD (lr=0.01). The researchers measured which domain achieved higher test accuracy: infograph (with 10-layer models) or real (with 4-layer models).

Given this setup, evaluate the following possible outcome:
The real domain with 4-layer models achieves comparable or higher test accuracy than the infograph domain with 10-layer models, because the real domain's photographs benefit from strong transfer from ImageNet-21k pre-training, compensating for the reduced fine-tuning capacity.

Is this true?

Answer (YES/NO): YES